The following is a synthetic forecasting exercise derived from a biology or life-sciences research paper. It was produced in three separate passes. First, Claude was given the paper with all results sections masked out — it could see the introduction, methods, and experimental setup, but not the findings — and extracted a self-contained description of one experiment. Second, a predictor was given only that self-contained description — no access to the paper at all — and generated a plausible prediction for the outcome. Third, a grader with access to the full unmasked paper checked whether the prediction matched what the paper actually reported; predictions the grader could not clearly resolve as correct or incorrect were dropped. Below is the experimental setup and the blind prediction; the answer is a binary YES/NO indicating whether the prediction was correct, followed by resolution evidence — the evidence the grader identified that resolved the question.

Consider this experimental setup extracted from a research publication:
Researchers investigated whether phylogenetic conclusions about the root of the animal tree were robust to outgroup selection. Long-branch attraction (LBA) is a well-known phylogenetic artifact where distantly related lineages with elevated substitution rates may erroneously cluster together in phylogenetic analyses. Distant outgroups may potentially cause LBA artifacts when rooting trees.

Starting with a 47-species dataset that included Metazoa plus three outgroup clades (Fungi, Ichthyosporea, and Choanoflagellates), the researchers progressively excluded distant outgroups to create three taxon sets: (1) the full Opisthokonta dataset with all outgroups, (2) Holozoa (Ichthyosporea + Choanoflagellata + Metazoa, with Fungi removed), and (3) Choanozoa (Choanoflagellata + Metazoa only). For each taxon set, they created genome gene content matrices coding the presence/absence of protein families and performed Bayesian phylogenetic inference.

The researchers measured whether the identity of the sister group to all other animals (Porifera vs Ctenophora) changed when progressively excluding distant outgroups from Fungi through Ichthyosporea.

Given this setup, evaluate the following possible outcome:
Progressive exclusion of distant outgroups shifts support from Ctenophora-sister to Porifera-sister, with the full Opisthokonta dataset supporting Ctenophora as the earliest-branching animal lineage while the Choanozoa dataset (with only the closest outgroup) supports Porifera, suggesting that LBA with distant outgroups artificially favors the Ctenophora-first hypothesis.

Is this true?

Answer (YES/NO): NO